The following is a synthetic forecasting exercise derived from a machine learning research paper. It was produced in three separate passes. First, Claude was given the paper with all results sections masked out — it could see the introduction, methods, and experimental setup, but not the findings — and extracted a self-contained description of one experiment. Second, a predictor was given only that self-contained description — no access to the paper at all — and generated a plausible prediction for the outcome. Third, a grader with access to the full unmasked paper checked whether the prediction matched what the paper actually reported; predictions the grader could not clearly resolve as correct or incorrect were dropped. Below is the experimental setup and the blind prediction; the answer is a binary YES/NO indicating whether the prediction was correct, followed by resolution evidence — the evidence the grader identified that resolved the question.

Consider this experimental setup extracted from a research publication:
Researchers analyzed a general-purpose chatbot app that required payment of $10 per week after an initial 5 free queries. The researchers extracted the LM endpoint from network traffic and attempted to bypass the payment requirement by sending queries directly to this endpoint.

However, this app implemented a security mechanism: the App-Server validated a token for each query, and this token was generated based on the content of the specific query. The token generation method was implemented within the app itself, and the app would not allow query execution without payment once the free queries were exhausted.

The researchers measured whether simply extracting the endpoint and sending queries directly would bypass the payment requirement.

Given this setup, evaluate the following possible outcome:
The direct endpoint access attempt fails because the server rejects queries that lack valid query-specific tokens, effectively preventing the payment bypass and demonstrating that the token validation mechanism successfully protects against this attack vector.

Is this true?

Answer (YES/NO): NO